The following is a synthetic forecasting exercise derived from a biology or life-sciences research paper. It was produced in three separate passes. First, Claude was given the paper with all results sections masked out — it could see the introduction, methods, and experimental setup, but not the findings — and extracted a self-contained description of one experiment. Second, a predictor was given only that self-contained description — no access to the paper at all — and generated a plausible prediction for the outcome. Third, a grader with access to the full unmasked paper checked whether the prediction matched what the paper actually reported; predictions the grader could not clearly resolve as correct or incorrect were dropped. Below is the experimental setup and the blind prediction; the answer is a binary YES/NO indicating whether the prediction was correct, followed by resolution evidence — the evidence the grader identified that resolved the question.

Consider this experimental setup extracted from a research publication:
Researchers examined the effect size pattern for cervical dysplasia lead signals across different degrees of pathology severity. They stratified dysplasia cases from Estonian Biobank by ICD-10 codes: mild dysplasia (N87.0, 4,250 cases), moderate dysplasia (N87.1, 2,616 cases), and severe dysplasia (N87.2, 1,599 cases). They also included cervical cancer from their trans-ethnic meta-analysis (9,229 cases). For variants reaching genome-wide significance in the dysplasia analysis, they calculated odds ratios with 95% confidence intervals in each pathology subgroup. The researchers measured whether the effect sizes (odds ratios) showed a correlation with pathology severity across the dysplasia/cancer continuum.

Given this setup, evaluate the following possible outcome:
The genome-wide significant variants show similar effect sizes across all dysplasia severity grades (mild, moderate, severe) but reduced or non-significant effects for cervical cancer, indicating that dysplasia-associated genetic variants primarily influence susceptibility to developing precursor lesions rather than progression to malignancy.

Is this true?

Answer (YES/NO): NO